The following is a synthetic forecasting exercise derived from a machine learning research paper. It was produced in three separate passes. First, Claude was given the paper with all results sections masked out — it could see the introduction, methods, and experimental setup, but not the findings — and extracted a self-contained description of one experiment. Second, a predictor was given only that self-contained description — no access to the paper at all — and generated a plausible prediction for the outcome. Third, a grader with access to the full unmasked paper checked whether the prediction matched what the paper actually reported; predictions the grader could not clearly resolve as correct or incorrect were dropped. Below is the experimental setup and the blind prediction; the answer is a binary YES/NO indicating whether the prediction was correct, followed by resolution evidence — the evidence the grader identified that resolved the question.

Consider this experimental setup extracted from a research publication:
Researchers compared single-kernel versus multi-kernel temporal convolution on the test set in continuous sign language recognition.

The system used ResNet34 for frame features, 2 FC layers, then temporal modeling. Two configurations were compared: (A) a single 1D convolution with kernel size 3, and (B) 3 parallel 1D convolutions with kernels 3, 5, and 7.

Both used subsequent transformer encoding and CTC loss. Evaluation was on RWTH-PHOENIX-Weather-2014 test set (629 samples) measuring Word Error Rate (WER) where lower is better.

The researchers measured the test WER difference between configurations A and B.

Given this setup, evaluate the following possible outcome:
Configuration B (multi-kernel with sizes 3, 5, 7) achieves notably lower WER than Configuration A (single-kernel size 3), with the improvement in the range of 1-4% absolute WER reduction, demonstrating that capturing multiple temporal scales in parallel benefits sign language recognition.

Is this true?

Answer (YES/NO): YES